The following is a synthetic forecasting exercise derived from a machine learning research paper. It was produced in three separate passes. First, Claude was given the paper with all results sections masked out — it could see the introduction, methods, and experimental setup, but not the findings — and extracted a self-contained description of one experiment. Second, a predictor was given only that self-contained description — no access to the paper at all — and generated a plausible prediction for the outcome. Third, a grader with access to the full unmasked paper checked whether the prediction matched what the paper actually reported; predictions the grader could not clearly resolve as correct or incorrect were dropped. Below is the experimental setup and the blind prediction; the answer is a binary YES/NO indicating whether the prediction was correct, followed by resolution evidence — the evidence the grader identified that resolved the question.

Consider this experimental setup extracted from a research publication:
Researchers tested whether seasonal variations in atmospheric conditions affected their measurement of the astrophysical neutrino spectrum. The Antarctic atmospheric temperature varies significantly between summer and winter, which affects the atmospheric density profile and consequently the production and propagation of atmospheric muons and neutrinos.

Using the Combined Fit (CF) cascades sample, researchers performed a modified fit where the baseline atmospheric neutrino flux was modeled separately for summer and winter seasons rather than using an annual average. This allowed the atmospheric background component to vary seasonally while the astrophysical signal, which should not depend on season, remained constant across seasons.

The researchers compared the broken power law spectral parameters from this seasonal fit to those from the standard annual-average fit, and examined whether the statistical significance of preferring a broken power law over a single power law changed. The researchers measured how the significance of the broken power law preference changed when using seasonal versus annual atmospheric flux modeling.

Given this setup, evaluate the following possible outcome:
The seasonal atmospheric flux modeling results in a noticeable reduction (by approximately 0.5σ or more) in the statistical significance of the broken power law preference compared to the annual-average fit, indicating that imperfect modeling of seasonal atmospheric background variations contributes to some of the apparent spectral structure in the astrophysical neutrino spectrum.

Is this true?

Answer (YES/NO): NO